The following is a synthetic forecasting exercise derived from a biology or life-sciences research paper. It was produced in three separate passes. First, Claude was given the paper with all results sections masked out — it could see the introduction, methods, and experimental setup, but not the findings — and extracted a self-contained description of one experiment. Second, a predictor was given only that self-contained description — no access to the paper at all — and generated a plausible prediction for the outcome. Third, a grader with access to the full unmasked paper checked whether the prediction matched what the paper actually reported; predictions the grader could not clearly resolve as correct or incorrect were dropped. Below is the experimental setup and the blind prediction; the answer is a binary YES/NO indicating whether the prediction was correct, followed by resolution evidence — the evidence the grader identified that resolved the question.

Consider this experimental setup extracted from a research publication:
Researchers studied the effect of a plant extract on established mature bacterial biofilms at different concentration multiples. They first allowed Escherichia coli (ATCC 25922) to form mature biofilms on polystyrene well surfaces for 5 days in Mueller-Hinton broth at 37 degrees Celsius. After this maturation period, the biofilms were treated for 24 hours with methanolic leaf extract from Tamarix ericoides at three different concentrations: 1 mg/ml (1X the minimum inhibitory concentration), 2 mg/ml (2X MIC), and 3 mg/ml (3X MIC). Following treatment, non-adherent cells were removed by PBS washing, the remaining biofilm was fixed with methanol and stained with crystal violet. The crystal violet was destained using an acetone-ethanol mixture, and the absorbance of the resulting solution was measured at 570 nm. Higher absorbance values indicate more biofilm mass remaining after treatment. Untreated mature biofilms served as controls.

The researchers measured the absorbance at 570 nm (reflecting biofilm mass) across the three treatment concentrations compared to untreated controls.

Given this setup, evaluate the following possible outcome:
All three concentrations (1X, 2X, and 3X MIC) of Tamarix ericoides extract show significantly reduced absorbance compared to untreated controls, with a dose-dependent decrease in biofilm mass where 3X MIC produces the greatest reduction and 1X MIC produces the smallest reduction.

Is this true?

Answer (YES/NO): YES